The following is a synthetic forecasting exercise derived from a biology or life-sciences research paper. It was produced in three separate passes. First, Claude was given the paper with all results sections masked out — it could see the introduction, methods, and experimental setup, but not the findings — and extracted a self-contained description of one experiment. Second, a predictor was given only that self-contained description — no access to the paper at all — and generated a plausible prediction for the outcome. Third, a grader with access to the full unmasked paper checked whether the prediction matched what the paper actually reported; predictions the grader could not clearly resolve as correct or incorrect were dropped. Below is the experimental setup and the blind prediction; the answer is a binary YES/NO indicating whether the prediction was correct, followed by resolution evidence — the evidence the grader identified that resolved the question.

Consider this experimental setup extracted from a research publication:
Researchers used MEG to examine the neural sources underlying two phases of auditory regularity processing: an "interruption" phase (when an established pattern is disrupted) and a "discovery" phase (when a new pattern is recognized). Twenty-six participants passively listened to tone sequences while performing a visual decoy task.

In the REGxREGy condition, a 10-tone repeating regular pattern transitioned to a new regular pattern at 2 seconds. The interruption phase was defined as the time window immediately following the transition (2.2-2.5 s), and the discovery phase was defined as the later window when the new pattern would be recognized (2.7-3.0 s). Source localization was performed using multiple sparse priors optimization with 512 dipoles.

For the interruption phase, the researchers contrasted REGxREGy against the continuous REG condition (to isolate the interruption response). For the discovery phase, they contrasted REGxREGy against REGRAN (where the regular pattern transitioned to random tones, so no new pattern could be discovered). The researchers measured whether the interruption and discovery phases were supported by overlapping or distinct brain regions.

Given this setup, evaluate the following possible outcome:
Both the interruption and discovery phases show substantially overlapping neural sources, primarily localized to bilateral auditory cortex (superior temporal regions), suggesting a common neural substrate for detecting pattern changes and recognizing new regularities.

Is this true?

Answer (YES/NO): NO